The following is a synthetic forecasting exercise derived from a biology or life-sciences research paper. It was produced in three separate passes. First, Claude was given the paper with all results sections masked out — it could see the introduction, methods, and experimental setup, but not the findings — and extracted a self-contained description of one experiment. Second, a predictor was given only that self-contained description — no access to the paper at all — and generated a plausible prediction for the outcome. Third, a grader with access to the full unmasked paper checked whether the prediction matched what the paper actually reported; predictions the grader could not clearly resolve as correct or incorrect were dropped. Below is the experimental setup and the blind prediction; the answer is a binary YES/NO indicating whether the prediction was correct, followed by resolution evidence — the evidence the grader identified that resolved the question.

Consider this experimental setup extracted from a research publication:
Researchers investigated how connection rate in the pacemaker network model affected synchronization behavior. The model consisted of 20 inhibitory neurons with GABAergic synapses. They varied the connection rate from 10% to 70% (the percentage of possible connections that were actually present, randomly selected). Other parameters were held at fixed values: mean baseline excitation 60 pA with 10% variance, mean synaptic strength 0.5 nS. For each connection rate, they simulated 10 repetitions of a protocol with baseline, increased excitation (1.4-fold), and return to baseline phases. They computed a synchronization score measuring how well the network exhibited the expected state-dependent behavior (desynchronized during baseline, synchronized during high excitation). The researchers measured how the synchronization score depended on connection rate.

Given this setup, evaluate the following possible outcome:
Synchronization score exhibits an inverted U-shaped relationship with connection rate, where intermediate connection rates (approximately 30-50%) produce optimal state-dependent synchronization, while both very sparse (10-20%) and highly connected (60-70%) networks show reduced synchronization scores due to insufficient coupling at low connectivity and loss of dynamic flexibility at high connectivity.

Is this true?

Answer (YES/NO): NO